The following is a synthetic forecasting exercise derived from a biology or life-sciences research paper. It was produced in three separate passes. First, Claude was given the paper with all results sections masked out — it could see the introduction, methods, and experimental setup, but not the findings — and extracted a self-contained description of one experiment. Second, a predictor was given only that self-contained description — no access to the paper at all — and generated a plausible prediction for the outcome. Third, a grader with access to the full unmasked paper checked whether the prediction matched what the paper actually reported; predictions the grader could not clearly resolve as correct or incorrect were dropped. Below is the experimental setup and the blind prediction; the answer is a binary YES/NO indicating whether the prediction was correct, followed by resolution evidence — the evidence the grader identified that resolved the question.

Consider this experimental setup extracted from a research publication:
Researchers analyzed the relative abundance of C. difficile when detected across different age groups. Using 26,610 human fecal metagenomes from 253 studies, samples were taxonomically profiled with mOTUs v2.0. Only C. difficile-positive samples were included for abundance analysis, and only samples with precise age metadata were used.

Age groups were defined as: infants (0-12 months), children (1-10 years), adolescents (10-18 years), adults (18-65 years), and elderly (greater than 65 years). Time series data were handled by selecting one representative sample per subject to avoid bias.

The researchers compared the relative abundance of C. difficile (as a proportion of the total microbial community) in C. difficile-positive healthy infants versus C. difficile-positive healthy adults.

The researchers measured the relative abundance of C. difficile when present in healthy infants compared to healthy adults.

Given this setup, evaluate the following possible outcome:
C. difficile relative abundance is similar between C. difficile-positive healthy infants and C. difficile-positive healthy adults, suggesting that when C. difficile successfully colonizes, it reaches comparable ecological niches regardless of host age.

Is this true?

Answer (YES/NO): NO